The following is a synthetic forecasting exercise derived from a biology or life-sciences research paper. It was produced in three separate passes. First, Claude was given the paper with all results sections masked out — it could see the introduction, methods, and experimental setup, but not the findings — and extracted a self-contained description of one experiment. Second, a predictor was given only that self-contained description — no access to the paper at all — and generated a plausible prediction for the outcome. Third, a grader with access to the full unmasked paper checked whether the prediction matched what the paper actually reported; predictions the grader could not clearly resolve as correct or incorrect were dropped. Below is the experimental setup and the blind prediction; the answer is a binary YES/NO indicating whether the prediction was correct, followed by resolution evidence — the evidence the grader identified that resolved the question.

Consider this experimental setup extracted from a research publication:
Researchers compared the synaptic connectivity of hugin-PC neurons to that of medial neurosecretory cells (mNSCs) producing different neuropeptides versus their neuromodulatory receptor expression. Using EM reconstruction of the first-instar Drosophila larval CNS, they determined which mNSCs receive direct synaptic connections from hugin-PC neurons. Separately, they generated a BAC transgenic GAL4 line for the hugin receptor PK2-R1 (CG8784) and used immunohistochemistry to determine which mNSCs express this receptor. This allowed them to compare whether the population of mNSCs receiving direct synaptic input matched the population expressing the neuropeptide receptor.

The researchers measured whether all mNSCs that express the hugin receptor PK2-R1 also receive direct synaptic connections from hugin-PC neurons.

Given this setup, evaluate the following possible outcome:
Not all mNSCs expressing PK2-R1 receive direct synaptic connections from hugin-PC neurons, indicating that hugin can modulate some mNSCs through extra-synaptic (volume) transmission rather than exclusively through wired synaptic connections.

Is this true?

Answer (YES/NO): YES